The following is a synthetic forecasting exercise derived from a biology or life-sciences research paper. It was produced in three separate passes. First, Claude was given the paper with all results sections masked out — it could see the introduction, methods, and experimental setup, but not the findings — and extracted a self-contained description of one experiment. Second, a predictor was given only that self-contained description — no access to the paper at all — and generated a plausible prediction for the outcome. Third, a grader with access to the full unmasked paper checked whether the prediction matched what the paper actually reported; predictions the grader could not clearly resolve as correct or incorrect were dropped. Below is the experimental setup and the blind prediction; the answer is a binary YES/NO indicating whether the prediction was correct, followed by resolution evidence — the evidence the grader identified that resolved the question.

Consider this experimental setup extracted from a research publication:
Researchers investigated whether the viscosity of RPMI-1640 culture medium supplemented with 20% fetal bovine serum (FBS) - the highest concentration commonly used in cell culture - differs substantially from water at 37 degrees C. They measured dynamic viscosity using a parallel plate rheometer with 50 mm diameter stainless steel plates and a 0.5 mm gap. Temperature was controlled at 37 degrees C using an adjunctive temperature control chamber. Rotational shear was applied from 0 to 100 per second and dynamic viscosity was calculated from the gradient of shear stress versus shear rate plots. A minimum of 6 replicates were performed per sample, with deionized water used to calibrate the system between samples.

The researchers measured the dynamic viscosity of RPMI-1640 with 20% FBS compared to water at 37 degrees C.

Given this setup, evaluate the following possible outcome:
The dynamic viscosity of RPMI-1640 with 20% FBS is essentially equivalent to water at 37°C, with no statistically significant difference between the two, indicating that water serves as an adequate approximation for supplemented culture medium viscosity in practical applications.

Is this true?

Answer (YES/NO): NO